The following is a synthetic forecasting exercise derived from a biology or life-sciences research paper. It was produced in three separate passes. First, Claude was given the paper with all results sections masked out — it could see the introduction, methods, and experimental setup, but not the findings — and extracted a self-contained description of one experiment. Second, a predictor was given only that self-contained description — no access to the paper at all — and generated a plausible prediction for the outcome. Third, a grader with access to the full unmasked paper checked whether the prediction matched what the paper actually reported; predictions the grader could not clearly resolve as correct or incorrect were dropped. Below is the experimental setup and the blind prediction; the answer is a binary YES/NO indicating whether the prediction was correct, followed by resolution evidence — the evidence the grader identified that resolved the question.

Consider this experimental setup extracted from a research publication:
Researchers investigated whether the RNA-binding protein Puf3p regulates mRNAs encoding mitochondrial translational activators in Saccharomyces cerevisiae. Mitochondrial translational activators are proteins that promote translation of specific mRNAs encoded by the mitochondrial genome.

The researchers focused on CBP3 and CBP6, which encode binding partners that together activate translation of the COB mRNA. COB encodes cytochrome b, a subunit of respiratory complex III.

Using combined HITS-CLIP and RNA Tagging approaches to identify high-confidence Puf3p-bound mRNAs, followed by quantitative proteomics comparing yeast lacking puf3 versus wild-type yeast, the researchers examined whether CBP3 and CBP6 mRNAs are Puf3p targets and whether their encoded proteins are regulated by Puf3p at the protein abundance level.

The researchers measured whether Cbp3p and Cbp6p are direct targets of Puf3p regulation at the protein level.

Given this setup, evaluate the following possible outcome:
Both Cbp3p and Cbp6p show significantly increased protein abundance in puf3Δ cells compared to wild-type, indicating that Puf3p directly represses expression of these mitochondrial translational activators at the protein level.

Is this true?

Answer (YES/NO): YES